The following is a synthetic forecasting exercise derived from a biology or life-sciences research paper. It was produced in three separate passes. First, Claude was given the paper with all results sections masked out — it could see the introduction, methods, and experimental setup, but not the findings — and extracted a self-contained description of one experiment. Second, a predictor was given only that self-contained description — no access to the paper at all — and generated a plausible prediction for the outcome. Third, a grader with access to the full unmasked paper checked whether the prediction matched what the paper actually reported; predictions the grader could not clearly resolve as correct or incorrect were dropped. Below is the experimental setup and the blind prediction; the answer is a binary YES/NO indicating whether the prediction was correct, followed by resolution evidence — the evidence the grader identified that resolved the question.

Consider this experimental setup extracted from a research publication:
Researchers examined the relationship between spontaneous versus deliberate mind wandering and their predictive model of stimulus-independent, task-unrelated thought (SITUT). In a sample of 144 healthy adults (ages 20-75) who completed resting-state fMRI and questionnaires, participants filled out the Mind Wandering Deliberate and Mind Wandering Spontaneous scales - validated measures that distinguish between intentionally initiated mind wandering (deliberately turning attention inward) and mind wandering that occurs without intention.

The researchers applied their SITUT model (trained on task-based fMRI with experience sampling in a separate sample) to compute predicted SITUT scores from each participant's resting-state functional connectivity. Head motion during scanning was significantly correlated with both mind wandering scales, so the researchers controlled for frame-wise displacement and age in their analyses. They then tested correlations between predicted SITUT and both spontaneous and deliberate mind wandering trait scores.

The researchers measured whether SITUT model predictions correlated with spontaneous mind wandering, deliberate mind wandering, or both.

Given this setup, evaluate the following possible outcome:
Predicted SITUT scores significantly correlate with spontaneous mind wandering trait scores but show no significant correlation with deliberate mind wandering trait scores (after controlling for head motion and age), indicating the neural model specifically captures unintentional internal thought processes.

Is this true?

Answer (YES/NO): NO